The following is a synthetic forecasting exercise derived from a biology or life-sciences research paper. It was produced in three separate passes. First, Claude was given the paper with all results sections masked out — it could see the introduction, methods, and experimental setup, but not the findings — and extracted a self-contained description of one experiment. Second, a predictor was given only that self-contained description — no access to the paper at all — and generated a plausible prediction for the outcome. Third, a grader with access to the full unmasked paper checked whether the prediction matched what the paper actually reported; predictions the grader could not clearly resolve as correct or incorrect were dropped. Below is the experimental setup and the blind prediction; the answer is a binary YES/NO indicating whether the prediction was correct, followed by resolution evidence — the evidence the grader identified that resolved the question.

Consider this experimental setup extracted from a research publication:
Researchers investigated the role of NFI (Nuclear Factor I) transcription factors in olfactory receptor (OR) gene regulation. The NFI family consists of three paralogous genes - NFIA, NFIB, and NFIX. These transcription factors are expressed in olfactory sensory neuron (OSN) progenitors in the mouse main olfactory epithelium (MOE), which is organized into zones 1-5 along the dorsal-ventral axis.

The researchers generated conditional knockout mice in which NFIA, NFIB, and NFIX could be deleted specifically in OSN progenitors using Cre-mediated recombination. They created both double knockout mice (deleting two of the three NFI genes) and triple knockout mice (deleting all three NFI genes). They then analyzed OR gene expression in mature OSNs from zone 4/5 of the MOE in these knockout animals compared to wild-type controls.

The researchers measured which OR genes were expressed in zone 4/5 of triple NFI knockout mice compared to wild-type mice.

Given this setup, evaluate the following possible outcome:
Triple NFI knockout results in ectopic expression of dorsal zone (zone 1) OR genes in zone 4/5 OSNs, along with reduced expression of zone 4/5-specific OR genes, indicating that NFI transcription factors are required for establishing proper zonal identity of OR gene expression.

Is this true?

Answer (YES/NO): NO